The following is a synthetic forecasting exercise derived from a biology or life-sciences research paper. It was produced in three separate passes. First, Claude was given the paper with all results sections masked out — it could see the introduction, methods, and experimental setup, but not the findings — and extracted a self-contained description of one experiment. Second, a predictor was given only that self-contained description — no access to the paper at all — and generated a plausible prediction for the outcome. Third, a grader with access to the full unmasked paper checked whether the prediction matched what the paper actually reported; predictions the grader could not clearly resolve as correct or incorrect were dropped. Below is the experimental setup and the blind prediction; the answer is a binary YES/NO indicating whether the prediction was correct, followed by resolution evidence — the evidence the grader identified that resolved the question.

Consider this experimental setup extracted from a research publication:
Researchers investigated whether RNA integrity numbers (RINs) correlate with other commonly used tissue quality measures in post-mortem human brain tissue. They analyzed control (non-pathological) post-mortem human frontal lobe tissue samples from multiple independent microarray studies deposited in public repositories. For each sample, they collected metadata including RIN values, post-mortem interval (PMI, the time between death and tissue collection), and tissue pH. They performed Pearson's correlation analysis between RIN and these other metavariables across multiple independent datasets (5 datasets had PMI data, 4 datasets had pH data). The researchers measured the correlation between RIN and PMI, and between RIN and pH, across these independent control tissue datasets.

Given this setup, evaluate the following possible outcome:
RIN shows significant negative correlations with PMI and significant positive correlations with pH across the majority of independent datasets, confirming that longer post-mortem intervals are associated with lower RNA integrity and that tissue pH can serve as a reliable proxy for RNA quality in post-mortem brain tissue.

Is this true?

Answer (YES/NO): NO